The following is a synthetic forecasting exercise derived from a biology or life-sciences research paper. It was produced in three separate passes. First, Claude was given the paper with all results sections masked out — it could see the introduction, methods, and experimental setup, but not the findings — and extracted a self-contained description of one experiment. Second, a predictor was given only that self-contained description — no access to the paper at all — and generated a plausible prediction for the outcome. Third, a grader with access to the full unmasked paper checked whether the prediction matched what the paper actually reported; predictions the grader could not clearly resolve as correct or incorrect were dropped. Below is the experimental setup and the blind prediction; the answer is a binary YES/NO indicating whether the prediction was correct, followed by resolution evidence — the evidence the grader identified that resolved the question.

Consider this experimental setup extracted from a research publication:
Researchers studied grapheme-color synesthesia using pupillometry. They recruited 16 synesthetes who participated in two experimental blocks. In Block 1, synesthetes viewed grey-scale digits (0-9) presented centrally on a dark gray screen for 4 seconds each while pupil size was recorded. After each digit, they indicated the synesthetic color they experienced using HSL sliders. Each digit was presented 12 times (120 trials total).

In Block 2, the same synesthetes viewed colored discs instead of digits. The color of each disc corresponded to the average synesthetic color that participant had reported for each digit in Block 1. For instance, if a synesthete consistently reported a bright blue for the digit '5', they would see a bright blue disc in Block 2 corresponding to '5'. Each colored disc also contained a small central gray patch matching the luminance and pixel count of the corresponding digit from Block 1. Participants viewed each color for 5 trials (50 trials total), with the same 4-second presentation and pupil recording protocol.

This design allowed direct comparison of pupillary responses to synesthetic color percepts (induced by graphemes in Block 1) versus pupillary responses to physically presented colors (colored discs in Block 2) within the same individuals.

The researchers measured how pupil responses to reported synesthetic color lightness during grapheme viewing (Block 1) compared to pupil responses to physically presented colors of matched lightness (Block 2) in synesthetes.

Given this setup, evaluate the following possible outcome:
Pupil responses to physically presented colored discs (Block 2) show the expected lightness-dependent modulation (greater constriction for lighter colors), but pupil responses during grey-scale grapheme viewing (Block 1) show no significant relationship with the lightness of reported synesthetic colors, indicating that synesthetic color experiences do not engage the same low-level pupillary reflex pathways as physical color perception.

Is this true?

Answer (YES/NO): NO